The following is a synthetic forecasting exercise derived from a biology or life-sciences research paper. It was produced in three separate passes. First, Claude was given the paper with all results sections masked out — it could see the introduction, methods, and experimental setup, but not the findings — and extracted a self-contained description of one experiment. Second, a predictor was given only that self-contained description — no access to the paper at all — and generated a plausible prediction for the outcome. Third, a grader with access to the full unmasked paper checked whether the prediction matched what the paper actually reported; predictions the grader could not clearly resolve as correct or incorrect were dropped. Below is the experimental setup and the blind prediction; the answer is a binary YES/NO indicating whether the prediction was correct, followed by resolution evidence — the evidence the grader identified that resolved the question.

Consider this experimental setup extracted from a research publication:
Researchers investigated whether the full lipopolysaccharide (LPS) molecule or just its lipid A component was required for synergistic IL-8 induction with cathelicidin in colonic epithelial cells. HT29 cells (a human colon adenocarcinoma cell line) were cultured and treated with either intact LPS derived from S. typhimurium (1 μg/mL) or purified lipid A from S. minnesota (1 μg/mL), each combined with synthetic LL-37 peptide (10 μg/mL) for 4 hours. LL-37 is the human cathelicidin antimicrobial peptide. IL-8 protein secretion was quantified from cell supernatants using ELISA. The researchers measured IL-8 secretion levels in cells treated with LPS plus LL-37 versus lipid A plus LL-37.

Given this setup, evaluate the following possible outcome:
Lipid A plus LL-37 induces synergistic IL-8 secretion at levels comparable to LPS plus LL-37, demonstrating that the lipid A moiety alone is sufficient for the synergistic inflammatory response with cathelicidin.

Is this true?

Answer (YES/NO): NO